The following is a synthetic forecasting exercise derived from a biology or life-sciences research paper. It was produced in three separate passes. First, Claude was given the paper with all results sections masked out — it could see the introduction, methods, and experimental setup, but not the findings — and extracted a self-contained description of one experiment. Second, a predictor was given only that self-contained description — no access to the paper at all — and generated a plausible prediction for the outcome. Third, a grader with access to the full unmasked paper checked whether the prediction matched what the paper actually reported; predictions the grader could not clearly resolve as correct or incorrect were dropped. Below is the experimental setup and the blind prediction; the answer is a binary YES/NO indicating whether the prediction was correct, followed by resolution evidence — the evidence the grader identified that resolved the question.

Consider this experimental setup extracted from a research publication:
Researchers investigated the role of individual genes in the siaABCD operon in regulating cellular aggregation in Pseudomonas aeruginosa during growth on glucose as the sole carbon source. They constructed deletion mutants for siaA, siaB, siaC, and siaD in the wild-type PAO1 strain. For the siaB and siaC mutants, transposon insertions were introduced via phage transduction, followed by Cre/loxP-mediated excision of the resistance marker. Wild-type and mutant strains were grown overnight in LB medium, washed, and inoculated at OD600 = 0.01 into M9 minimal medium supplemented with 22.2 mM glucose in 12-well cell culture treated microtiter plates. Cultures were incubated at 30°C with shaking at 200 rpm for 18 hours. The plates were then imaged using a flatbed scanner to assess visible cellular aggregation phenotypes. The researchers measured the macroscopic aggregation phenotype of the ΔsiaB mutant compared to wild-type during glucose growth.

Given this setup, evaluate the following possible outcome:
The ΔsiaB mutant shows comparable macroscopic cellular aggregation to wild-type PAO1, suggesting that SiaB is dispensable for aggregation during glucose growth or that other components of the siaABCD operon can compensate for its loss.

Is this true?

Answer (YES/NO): NO